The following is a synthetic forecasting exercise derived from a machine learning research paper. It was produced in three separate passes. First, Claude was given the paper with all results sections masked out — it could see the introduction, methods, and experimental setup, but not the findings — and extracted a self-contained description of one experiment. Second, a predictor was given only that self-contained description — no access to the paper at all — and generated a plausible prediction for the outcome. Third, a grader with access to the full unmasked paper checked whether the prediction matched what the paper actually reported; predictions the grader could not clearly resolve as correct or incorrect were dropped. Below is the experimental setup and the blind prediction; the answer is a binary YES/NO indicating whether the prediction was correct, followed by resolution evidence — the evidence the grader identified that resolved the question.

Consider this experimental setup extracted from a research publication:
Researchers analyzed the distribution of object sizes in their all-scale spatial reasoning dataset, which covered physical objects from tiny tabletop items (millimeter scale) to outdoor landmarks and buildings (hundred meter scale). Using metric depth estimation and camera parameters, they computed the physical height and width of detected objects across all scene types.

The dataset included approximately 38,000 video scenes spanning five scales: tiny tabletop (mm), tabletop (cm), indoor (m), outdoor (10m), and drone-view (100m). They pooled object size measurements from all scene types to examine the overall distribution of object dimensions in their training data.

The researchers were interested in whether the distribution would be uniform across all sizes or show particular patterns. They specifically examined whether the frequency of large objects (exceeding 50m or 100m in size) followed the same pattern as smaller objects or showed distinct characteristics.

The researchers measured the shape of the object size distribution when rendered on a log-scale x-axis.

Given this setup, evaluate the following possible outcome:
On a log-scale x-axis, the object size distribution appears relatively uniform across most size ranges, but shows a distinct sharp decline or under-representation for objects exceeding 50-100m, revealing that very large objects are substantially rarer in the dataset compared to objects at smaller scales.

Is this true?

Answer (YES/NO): NO